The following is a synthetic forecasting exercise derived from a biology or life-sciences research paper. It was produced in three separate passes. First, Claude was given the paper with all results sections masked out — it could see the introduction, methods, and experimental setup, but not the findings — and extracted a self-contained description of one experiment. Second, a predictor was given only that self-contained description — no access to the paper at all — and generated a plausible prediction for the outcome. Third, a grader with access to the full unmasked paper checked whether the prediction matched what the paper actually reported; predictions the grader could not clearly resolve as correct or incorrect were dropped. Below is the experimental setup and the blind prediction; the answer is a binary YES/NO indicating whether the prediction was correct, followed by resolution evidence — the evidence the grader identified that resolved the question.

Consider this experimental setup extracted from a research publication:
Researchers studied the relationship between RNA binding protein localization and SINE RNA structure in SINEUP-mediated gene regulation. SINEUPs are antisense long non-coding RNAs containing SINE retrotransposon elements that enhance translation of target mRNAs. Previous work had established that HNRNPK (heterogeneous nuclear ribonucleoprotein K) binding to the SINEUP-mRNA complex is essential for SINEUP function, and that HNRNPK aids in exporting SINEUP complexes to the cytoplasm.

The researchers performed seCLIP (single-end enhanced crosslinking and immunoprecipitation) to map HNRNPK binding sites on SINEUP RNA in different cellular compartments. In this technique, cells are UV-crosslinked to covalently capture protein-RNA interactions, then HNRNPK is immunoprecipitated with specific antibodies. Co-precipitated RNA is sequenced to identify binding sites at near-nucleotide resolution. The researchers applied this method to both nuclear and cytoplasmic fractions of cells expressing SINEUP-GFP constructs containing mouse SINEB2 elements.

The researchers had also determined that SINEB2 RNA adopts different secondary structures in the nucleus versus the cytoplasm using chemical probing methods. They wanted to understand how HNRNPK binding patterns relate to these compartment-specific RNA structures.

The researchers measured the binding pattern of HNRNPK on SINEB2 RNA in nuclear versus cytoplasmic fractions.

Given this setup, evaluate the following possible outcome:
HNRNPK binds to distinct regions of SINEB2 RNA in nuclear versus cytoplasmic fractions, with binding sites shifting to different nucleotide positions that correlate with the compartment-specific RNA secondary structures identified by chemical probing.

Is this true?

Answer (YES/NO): YES